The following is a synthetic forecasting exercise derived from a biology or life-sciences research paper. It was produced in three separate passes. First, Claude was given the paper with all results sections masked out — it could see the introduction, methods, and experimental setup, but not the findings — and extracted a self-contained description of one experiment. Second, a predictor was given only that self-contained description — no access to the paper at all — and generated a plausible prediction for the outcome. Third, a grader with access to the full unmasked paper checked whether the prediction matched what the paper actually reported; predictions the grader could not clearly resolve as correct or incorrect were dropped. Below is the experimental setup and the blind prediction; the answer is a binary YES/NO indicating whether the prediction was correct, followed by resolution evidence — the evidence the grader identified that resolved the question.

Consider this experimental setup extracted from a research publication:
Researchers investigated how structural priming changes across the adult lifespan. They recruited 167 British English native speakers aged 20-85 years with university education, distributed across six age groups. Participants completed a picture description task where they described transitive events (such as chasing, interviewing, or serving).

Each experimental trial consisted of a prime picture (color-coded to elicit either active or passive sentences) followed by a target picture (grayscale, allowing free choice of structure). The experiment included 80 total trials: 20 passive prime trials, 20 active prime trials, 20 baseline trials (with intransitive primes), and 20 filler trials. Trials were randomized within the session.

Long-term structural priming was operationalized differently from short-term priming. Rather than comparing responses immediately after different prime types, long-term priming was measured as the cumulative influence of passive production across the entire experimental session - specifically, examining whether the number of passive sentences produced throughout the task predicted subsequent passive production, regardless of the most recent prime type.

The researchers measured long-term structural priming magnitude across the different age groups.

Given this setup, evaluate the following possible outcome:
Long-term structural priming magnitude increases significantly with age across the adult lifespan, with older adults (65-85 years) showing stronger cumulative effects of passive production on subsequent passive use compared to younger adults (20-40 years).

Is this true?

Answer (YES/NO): NO